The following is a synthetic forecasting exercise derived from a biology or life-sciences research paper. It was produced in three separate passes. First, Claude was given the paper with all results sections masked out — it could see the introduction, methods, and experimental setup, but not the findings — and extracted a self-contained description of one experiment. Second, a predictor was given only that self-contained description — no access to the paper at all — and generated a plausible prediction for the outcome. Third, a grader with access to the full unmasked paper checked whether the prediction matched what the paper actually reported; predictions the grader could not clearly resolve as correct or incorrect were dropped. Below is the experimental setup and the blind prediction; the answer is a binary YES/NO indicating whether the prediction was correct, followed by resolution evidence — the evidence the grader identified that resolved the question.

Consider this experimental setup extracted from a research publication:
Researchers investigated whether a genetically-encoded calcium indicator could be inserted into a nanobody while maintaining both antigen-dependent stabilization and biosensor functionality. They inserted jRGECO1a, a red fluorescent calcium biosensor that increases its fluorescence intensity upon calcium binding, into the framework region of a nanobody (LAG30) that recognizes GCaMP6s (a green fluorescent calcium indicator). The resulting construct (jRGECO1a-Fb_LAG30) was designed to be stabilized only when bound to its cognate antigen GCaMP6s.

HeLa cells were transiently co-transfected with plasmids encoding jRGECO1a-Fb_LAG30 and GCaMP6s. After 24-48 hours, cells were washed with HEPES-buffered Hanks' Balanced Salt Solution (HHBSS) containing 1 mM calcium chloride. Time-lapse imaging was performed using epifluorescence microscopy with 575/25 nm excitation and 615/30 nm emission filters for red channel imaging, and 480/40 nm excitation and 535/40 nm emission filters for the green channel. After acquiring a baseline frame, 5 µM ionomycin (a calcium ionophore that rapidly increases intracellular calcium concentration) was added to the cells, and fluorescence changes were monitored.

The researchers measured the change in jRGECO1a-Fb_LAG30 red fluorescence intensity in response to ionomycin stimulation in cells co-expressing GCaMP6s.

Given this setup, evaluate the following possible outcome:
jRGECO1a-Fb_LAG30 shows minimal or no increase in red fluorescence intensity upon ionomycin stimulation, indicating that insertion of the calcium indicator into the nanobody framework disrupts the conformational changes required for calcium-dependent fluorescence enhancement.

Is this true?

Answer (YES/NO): NO